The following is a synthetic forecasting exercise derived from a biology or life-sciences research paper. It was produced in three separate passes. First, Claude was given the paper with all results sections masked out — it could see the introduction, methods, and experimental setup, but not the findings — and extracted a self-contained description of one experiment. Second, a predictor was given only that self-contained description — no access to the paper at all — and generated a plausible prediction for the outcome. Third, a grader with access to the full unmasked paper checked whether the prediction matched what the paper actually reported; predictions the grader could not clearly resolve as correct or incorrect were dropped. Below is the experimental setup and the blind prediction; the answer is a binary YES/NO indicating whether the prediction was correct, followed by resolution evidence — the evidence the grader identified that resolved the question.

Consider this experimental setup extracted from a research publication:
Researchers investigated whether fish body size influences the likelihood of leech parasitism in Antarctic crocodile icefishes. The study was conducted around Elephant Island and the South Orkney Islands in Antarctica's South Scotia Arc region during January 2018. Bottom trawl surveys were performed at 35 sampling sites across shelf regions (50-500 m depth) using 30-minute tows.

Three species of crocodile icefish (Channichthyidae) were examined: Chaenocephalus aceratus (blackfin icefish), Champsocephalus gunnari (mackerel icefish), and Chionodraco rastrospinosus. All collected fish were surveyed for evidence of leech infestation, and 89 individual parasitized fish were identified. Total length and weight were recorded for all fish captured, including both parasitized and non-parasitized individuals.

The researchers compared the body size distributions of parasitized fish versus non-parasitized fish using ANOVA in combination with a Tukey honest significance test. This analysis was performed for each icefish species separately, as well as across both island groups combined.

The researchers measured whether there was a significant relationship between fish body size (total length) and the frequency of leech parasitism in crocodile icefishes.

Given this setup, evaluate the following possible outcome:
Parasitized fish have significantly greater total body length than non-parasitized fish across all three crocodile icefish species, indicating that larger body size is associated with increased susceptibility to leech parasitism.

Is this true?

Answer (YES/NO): NO